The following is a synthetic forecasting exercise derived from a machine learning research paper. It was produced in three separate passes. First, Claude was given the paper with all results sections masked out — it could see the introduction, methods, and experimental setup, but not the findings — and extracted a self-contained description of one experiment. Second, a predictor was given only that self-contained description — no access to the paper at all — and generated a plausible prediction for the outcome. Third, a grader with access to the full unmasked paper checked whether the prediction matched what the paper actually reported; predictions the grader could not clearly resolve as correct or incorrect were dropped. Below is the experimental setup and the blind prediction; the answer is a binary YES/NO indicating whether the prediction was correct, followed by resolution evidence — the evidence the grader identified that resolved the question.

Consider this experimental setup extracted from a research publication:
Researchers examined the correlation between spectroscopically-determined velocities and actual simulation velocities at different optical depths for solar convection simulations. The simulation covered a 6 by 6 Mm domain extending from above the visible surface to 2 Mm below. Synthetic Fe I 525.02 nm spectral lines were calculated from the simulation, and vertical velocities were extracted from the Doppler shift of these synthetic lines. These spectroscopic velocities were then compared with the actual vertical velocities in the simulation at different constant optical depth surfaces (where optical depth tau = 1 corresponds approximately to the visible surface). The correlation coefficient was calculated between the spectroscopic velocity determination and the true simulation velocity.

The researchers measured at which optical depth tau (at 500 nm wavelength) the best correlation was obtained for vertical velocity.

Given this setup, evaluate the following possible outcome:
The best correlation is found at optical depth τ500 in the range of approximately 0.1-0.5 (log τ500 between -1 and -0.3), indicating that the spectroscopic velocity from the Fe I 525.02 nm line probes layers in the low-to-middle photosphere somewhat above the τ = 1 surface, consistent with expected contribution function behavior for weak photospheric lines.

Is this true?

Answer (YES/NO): YES